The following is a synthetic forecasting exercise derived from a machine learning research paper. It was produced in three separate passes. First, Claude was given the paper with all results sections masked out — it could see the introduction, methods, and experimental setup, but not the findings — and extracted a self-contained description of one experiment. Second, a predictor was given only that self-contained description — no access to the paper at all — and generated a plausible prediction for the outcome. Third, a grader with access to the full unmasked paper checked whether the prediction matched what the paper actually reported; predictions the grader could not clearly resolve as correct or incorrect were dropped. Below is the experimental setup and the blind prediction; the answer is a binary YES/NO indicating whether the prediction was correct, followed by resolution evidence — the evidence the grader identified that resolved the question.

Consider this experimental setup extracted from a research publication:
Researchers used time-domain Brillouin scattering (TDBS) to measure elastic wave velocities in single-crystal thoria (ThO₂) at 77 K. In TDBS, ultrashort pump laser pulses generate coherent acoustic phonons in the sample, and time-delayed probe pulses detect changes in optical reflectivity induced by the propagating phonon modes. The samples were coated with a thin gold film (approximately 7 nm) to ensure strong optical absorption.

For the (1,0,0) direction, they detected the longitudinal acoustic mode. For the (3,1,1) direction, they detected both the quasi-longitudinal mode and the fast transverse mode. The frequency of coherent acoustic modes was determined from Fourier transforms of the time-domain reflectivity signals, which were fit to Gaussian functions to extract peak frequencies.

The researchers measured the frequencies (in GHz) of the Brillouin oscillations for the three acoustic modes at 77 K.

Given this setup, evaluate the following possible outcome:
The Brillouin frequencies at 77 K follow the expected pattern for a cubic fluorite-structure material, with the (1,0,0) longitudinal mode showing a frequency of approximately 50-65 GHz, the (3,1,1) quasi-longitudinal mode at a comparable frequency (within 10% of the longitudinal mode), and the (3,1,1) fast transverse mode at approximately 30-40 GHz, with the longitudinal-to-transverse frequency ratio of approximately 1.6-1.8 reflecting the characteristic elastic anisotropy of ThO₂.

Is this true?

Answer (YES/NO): NO